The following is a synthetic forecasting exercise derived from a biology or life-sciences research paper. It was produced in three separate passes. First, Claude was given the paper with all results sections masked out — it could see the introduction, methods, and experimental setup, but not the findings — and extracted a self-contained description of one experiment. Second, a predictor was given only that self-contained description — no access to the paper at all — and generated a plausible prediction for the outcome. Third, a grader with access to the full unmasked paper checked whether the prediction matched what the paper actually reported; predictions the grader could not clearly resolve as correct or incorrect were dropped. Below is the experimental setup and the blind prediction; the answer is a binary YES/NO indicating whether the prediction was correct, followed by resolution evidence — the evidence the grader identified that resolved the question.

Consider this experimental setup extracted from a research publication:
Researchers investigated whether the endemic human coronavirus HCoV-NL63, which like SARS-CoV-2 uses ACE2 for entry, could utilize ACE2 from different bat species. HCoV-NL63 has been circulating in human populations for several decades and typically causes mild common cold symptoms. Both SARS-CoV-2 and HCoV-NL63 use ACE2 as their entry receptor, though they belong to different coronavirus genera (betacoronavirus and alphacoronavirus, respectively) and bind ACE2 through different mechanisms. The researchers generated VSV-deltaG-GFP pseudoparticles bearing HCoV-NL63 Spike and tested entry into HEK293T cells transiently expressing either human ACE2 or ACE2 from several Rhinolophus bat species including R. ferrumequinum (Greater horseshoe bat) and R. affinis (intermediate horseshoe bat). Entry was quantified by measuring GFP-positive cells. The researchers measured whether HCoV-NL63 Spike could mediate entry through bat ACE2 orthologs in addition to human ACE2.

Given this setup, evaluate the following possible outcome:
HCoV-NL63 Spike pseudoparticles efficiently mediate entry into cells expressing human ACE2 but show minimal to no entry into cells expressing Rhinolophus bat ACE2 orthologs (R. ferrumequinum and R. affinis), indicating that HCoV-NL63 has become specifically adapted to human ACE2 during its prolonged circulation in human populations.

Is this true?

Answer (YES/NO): NO